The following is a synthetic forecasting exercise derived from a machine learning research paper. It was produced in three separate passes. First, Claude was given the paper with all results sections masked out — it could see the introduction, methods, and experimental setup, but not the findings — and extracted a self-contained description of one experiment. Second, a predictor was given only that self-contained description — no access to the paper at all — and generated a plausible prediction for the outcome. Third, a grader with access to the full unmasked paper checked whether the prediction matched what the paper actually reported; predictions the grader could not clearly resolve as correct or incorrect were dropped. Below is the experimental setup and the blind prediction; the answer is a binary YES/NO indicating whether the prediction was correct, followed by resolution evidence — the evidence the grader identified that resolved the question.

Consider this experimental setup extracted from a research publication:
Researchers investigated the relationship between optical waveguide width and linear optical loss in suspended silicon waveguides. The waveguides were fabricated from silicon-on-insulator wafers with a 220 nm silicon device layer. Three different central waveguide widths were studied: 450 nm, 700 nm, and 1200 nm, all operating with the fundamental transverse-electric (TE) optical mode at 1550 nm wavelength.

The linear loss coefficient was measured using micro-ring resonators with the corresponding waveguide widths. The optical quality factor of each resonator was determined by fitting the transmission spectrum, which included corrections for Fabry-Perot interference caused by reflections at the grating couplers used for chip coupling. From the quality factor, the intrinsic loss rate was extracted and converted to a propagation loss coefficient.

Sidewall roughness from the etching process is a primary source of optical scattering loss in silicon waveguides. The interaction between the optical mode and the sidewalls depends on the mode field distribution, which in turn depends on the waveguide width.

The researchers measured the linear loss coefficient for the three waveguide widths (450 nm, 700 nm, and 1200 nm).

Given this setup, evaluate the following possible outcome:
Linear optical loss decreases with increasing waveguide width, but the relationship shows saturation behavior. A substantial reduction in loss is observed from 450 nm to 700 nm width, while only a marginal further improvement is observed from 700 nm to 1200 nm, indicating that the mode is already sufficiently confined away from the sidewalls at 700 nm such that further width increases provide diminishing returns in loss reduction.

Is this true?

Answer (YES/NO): NO